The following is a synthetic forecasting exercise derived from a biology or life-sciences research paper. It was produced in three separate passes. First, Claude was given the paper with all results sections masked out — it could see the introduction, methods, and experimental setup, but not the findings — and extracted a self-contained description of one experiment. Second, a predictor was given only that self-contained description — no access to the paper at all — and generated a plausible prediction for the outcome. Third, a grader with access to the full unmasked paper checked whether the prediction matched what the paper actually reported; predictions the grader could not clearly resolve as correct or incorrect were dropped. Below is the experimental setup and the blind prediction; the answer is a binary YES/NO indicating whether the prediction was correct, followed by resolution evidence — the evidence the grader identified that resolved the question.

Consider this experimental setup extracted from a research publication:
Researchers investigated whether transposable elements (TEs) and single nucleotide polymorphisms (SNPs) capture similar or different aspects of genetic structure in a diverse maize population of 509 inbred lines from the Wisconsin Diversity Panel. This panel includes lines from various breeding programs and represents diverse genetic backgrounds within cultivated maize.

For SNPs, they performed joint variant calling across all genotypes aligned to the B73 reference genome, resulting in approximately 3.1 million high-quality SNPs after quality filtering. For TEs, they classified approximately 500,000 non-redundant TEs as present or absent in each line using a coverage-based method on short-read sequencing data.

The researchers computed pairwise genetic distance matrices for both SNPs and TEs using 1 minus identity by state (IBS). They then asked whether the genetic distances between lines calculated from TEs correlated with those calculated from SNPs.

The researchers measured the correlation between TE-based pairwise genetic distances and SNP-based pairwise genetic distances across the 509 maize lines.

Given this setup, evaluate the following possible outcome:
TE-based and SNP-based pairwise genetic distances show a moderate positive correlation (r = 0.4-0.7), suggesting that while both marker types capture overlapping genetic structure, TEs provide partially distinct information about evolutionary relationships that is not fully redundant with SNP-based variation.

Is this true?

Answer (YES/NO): NO